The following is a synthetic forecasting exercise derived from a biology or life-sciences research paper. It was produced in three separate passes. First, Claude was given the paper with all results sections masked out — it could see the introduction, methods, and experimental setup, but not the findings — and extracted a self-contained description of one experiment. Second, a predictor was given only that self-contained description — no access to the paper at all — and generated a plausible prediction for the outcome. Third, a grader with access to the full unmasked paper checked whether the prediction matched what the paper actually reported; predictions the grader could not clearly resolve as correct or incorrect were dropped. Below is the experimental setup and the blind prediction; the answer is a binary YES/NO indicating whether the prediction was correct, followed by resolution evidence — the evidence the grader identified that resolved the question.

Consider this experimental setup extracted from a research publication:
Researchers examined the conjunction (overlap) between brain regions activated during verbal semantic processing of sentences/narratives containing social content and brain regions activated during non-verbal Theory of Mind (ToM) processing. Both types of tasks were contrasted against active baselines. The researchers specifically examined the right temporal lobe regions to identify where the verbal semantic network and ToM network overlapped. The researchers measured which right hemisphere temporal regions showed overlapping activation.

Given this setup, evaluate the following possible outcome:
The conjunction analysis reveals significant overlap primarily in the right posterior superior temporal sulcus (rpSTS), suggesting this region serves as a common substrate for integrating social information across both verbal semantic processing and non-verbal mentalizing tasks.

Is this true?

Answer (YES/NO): NO